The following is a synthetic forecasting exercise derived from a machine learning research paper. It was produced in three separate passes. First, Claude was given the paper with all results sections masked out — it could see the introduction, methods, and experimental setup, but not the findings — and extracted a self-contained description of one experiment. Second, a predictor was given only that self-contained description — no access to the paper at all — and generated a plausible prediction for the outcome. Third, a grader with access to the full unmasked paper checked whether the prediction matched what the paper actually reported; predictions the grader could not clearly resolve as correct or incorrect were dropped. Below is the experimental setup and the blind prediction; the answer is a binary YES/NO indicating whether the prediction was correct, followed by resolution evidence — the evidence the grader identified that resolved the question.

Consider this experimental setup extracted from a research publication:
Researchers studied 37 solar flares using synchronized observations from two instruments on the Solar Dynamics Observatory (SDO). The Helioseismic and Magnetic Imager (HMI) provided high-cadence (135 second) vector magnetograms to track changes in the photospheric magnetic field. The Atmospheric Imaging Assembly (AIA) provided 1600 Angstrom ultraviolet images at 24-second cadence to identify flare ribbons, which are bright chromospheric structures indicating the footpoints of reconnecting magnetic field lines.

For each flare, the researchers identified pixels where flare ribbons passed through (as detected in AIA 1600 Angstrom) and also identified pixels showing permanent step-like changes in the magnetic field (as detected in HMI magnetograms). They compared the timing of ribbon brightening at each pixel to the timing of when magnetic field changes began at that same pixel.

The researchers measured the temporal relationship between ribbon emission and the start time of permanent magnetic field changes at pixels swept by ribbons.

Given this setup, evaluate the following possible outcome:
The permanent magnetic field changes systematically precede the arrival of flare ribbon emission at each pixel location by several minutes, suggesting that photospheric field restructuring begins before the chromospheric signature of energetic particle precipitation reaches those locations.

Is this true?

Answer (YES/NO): NO